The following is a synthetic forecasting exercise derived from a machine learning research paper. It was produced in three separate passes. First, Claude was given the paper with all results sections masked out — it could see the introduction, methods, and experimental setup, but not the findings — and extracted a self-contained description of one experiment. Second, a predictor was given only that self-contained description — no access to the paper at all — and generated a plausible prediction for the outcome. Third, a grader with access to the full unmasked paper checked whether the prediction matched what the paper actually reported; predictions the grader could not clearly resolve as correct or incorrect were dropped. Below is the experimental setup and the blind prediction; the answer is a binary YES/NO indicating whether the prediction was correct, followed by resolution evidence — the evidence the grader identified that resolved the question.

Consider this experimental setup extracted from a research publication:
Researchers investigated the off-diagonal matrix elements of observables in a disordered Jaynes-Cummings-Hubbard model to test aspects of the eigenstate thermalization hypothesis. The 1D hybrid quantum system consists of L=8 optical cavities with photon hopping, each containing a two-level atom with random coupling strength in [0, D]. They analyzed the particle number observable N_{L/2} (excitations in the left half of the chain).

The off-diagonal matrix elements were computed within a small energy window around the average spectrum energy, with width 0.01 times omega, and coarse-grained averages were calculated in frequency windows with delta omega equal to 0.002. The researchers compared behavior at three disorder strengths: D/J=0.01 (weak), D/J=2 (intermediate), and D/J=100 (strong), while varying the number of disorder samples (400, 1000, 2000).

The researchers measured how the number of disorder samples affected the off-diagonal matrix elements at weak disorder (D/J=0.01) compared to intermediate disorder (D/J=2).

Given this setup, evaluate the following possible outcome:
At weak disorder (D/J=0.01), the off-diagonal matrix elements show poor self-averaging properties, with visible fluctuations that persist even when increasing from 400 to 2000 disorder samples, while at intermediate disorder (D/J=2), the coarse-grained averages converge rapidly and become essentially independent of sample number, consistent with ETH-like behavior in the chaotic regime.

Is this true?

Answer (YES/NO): NO